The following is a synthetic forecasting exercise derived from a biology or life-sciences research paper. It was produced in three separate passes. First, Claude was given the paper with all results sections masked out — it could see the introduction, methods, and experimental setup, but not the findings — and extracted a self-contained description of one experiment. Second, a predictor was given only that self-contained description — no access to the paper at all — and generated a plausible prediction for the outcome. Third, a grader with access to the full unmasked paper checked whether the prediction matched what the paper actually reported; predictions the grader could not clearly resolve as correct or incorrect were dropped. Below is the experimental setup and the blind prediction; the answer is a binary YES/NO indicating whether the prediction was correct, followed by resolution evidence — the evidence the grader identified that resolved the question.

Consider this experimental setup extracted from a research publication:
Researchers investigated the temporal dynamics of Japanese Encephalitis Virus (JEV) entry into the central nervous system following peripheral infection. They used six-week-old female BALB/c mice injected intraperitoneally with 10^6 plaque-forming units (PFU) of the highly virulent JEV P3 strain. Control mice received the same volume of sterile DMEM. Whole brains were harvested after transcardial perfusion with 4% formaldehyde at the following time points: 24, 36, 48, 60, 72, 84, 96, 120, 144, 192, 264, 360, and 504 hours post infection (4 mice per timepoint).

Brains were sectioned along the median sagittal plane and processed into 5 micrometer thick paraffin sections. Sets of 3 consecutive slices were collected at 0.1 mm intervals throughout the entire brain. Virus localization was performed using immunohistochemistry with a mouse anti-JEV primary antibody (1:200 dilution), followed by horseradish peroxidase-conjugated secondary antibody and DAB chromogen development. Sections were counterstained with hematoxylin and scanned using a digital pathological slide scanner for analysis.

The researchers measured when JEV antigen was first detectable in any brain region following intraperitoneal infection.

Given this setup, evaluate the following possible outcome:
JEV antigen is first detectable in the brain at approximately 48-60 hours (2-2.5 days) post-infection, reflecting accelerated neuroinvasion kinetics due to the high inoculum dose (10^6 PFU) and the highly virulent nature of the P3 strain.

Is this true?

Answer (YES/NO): NO